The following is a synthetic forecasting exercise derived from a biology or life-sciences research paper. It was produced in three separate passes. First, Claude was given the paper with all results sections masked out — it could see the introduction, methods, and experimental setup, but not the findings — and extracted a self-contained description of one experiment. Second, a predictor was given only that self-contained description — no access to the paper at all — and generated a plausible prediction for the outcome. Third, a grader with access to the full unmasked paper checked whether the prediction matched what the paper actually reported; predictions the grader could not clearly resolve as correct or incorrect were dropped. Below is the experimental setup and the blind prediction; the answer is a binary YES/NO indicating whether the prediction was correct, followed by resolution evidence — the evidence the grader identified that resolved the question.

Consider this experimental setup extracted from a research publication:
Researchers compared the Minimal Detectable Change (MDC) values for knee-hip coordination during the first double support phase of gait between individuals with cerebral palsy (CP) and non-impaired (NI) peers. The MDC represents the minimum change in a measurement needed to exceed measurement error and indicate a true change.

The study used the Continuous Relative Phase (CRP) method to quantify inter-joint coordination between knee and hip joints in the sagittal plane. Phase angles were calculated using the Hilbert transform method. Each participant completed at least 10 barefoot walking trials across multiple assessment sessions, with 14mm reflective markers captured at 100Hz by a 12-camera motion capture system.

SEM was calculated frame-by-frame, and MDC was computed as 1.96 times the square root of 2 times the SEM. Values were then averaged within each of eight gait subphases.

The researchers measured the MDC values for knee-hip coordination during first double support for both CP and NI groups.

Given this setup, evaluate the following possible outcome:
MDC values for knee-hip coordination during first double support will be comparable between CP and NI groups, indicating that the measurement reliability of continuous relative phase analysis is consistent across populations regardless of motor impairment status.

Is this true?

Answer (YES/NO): NO